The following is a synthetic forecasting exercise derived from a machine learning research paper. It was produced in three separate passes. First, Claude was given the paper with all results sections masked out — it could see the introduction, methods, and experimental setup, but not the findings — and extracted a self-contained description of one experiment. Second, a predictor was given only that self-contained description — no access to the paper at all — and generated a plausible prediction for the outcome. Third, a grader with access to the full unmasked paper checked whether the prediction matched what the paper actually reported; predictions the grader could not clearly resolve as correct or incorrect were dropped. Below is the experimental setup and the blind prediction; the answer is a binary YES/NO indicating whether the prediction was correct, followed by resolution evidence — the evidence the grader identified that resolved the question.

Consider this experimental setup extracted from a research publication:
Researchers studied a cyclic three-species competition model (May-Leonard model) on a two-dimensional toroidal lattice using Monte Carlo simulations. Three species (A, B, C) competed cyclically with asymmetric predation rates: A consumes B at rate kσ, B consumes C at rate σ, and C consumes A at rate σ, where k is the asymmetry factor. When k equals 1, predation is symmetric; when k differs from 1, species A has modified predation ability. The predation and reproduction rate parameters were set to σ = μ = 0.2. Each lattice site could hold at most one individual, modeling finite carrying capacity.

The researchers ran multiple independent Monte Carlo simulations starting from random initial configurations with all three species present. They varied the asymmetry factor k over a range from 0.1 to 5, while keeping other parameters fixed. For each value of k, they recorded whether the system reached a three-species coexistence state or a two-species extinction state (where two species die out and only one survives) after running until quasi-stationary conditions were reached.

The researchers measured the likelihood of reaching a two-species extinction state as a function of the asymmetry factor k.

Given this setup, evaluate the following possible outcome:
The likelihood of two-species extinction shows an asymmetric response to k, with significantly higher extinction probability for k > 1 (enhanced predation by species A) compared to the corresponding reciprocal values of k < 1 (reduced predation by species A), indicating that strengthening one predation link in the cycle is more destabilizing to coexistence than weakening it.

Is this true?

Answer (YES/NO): NO